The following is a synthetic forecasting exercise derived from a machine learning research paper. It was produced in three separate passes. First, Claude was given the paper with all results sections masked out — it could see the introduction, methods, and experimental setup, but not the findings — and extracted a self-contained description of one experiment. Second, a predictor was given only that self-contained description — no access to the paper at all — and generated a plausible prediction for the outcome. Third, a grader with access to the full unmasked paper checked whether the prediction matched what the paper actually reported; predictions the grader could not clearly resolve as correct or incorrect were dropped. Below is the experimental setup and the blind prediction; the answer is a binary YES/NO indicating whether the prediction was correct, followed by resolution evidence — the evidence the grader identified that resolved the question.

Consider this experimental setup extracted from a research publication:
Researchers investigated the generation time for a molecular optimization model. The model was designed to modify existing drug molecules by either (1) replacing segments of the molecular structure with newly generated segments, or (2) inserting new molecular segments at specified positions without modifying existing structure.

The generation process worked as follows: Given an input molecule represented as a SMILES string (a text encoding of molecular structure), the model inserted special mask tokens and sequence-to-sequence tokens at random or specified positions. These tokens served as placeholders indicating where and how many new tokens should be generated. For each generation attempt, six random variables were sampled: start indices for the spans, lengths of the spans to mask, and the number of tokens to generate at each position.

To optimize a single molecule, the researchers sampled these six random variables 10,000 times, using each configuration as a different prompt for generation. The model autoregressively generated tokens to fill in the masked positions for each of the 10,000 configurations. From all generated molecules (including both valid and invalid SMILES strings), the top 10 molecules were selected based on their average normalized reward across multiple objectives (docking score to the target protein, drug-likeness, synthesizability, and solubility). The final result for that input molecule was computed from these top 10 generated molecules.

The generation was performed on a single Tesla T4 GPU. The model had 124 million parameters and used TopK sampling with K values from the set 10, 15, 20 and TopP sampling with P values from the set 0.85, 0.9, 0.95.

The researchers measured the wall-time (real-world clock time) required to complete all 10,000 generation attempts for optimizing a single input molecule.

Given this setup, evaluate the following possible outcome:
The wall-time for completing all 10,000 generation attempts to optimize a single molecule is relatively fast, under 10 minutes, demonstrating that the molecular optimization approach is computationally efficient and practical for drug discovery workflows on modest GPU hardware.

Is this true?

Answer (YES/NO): NO